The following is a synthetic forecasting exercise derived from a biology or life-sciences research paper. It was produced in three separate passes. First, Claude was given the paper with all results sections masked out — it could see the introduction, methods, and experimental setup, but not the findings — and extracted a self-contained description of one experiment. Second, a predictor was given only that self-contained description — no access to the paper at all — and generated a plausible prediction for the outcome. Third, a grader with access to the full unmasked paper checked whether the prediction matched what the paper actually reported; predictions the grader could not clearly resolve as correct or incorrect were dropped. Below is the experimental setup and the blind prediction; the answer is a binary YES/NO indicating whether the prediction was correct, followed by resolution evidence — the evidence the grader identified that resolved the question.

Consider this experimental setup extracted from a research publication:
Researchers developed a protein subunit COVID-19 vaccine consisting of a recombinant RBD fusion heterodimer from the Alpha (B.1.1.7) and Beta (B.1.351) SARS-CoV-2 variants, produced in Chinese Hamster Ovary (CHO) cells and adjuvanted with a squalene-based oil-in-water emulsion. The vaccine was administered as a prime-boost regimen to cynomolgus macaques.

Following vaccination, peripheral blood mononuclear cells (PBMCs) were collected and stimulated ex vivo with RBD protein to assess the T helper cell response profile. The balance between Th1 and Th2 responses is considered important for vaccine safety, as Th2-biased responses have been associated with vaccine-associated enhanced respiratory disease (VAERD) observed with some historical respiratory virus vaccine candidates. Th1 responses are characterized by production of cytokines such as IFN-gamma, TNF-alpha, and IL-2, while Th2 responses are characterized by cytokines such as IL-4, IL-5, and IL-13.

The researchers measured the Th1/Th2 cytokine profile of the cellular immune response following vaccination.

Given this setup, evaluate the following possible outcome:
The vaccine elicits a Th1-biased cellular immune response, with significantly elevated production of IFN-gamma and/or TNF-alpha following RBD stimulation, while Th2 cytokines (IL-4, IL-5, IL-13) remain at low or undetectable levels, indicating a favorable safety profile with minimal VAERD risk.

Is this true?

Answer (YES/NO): NO